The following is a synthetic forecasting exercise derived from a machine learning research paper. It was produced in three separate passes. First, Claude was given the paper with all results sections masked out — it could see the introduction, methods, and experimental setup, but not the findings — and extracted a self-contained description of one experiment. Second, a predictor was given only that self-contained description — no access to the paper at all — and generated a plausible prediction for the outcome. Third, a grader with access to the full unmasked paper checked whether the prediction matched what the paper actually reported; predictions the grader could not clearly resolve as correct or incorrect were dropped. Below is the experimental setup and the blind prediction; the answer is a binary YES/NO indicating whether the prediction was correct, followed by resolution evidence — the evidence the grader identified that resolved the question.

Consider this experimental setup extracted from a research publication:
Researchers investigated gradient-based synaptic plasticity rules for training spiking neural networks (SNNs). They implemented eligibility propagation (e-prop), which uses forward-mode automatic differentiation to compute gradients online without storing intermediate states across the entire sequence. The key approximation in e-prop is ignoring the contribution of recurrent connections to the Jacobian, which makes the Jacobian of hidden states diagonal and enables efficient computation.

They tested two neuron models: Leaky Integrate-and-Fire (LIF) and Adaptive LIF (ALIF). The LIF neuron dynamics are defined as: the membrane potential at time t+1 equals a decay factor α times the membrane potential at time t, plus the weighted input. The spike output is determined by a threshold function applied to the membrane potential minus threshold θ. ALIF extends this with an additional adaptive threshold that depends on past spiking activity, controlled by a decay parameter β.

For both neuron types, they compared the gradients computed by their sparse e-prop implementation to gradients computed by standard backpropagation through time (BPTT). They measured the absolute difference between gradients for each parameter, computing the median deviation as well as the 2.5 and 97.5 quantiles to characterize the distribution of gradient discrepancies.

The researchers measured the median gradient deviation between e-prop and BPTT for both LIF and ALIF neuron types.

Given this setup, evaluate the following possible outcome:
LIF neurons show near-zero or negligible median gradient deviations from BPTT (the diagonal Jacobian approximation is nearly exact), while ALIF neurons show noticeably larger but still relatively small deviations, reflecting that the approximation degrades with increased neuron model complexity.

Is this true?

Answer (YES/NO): NO